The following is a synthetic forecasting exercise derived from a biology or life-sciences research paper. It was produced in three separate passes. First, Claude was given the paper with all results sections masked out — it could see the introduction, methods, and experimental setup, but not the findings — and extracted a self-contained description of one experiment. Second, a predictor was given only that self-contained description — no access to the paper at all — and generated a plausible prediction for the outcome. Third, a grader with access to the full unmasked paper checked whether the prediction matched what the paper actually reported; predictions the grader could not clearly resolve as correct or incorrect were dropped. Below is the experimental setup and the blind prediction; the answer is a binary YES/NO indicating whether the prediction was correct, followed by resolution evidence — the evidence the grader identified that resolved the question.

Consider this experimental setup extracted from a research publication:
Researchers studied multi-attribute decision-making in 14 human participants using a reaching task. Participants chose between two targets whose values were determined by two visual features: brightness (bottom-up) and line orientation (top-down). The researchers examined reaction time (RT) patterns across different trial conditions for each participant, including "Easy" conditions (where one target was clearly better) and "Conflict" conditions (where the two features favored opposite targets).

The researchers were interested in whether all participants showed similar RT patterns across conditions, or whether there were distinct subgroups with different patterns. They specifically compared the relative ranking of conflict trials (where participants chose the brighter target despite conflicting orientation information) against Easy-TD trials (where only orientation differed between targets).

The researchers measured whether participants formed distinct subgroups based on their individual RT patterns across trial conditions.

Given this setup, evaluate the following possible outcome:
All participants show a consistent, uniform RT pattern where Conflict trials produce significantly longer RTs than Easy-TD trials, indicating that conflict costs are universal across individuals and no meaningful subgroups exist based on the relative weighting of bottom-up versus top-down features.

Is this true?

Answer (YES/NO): NO